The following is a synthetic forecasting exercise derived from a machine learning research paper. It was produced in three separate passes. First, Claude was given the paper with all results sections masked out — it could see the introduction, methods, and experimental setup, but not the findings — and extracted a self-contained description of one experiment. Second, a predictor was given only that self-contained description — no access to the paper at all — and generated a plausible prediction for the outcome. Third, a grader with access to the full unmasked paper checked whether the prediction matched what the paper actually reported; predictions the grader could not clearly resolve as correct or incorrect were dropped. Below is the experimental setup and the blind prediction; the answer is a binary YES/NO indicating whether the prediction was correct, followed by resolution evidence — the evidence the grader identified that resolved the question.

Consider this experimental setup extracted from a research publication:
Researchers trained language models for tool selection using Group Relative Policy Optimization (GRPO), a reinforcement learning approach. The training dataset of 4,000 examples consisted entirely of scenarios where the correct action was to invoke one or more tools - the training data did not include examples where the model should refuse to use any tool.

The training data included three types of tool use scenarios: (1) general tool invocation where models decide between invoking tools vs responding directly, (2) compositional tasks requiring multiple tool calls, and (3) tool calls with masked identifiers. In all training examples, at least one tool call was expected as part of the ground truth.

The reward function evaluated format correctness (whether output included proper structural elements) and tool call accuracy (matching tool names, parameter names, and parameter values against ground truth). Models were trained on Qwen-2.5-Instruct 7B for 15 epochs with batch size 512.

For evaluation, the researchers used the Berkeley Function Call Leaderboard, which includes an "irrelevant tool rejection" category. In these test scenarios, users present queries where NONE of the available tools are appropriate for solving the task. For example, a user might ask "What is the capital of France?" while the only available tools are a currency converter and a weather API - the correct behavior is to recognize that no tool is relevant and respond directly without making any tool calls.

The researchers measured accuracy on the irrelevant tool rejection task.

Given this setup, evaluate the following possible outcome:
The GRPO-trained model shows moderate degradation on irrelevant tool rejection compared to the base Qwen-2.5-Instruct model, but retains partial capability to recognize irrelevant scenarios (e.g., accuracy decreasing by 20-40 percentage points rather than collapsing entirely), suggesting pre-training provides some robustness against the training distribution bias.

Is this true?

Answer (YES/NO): NO